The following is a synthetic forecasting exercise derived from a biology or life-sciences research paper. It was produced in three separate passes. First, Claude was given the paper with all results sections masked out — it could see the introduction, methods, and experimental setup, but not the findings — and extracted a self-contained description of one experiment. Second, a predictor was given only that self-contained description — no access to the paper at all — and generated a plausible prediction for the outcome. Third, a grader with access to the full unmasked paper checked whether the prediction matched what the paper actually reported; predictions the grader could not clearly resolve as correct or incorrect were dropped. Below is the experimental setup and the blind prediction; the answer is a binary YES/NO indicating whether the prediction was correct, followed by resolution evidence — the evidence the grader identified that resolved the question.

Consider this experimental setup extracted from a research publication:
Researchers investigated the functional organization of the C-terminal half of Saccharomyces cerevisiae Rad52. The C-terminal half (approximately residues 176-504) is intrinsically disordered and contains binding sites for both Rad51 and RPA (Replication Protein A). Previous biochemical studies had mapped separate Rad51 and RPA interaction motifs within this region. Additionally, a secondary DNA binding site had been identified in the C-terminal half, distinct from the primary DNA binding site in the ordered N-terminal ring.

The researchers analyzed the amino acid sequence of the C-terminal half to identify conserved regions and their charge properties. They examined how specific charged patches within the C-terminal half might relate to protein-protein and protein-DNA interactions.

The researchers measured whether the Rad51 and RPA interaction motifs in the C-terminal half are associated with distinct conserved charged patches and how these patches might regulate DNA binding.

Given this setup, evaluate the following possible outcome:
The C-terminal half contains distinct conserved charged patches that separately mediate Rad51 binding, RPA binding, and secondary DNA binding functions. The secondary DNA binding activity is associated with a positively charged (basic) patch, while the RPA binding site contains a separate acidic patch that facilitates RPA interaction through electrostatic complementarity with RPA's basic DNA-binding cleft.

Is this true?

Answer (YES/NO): NO